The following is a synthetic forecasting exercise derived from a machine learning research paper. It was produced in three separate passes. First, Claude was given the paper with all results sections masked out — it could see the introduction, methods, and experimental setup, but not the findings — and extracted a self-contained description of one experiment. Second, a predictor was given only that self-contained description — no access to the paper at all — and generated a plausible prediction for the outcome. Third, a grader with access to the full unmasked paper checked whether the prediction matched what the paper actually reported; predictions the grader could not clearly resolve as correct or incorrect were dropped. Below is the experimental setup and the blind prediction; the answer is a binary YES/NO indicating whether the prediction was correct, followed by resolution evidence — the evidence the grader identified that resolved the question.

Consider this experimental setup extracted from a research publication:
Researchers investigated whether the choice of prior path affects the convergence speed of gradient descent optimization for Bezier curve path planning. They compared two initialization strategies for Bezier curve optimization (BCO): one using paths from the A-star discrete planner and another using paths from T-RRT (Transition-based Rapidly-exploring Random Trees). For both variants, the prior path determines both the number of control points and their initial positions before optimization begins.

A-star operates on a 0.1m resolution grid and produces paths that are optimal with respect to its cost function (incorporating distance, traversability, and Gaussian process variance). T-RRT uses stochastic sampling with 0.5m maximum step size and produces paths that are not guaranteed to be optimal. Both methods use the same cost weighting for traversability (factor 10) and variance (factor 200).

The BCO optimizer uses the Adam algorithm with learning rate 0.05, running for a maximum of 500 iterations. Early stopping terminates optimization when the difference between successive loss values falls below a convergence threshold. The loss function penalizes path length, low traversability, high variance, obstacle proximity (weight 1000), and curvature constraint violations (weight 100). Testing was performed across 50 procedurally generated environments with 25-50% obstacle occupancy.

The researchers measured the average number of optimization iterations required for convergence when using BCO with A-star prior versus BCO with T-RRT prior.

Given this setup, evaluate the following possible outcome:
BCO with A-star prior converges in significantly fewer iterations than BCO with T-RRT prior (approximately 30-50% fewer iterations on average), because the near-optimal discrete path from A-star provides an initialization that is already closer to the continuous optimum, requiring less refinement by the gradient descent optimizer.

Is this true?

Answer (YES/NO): NO